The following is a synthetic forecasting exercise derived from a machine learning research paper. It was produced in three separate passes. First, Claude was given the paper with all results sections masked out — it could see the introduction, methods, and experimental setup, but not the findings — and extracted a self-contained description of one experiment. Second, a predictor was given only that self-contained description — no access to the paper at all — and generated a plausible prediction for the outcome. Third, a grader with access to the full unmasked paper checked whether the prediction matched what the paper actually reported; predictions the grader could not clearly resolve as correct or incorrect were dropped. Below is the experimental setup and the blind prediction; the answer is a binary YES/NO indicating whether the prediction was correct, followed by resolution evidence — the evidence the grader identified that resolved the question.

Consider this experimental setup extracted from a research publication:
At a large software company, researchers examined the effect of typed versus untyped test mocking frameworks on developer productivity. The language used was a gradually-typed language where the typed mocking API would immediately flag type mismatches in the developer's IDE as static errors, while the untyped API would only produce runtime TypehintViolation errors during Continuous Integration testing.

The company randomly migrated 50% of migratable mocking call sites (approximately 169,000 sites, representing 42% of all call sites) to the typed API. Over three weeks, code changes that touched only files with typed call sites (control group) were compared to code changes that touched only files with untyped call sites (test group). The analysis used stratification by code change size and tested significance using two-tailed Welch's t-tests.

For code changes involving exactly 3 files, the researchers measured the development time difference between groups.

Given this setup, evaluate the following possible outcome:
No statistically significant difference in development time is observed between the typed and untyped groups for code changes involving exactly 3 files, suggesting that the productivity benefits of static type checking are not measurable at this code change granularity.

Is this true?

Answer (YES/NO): NO